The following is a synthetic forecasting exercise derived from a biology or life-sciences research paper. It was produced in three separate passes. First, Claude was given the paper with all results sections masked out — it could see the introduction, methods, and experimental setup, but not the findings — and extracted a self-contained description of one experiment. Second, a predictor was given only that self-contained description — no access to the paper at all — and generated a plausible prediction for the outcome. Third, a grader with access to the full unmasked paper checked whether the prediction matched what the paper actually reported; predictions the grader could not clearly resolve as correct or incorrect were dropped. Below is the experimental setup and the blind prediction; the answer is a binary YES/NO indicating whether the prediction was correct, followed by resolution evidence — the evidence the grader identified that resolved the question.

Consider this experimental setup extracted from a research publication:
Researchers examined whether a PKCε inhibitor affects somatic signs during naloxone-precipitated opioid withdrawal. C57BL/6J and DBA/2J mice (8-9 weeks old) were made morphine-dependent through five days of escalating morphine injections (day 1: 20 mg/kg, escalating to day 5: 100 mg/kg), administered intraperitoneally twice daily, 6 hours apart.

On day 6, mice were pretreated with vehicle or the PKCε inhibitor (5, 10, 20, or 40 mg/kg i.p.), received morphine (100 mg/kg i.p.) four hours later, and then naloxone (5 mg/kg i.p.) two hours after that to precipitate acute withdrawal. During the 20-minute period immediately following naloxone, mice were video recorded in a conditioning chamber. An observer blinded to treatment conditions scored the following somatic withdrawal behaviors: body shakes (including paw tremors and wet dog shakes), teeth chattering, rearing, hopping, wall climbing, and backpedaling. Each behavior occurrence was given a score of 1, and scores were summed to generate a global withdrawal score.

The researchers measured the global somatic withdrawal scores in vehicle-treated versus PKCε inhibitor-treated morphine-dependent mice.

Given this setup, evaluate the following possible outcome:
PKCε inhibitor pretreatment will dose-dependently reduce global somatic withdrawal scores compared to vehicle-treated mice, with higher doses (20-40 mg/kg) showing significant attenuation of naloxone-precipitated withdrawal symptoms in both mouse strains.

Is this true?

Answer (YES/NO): NO